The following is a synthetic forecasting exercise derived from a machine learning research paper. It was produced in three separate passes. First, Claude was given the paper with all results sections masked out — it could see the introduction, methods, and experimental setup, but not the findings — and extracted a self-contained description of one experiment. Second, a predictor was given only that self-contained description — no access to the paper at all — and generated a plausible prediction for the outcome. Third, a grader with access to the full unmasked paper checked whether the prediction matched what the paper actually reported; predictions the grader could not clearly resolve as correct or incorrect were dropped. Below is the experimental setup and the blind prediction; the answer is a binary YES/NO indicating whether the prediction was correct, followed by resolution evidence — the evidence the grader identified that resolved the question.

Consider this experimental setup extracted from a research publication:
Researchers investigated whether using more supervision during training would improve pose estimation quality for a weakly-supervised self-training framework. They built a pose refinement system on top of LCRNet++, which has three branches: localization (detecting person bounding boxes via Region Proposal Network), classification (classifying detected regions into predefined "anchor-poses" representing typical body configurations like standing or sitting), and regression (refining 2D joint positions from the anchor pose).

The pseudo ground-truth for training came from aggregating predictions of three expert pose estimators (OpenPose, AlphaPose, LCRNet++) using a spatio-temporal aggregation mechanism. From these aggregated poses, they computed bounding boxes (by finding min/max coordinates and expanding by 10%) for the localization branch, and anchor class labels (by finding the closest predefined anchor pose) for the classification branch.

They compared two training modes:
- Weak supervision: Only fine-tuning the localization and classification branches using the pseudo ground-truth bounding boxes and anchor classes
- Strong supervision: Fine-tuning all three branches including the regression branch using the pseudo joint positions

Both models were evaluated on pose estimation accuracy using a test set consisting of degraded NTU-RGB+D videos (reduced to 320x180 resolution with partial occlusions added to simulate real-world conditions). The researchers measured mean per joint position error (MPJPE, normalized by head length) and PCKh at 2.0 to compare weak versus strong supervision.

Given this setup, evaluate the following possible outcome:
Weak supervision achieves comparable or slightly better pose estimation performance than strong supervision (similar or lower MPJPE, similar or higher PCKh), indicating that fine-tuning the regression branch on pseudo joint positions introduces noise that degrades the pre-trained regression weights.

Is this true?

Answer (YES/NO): YES